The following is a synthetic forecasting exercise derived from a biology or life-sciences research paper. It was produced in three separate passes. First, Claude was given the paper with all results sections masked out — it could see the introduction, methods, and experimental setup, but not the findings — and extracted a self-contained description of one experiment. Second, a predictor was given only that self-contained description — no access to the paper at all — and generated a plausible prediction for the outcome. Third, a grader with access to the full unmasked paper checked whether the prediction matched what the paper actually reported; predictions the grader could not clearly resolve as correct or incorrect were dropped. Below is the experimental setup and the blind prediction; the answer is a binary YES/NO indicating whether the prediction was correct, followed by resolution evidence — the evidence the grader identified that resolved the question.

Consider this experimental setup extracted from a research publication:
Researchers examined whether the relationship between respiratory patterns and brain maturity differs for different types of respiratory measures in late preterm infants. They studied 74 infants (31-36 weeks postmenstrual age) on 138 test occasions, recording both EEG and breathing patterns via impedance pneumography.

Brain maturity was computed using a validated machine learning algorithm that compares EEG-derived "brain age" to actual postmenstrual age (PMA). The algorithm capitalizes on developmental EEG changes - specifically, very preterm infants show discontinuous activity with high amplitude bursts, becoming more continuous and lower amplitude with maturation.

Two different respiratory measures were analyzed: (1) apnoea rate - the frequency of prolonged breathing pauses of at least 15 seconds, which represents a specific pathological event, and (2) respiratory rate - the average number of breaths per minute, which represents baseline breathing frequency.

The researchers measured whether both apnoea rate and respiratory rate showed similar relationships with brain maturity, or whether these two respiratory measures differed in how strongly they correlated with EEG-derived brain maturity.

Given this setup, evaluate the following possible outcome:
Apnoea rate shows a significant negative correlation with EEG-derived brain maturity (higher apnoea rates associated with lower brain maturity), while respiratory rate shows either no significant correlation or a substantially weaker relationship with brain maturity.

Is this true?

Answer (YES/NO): YES